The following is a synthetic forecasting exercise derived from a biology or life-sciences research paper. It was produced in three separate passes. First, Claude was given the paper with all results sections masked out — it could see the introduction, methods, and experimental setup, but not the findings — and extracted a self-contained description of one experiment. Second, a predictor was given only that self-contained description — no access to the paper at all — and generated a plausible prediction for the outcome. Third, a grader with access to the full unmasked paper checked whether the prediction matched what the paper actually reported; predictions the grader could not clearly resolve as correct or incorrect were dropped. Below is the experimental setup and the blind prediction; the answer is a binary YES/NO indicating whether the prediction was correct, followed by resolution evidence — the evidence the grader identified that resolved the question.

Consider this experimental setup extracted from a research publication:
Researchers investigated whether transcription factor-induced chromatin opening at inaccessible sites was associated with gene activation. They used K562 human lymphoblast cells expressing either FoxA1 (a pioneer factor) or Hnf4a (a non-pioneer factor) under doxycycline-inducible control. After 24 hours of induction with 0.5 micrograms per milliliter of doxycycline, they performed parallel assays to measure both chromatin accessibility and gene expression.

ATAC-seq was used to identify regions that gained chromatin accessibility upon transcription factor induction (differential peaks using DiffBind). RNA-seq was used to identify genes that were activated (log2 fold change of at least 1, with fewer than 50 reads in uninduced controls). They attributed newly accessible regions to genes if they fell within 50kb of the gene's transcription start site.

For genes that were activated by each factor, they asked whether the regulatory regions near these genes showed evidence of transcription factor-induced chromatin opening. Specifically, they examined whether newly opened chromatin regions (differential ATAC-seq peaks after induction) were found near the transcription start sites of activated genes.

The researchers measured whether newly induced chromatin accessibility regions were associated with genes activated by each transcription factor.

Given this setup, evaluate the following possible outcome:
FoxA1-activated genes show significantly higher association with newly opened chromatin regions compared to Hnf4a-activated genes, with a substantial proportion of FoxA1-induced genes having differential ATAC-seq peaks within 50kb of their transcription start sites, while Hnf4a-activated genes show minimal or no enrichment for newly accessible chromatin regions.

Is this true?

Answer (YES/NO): NO